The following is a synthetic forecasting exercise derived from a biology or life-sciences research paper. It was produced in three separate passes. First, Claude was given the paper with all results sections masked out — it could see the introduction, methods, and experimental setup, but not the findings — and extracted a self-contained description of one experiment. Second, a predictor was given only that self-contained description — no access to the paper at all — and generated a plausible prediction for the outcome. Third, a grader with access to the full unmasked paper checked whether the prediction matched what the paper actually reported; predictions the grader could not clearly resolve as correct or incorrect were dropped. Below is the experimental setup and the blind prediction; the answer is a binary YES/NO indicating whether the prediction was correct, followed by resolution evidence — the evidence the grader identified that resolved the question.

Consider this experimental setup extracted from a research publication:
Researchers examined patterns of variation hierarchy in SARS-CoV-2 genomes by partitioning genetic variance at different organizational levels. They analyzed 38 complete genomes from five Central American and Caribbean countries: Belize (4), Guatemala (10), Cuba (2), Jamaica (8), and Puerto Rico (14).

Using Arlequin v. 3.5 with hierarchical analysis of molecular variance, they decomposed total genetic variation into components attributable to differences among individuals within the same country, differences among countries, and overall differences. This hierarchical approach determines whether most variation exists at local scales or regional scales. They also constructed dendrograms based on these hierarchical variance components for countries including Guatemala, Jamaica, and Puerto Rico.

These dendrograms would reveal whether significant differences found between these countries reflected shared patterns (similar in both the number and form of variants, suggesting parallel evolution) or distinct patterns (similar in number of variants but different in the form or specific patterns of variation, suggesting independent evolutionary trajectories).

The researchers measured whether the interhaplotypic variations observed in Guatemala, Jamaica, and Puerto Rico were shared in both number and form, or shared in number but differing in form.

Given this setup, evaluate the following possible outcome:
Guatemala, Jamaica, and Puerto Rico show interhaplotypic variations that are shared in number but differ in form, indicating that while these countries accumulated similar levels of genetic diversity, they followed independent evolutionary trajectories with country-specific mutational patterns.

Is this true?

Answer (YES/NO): YES